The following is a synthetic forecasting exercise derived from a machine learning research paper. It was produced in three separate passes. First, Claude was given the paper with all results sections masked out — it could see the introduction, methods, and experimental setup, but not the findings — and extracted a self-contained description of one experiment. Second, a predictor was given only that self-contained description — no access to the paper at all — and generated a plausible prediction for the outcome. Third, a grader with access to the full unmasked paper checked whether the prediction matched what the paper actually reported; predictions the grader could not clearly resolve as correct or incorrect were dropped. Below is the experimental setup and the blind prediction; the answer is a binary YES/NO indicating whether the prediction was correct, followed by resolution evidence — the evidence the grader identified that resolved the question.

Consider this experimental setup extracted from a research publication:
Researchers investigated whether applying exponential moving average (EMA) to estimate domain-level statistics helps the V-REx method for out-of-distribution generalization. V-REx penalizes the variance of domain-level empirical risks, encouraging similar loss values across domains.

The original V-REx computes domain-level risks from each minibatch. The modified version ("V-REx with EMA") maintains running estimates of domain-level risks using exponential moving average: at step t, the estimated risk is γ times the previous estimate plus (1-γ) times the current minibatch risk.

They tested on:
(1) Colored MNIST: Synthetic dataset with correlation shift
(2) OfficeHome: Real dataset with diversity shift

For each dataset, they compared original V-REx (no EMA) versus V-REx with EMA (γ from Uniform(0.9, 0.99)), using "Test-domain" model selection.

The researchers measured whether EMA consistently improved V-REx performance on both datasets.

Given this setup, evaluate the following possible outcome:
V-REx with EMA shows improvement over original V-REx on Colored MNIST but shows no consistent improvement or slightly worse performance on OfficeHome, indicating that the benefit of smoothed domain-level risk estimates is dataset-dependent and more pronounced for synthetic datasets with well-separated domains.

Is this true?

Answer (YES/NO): YES